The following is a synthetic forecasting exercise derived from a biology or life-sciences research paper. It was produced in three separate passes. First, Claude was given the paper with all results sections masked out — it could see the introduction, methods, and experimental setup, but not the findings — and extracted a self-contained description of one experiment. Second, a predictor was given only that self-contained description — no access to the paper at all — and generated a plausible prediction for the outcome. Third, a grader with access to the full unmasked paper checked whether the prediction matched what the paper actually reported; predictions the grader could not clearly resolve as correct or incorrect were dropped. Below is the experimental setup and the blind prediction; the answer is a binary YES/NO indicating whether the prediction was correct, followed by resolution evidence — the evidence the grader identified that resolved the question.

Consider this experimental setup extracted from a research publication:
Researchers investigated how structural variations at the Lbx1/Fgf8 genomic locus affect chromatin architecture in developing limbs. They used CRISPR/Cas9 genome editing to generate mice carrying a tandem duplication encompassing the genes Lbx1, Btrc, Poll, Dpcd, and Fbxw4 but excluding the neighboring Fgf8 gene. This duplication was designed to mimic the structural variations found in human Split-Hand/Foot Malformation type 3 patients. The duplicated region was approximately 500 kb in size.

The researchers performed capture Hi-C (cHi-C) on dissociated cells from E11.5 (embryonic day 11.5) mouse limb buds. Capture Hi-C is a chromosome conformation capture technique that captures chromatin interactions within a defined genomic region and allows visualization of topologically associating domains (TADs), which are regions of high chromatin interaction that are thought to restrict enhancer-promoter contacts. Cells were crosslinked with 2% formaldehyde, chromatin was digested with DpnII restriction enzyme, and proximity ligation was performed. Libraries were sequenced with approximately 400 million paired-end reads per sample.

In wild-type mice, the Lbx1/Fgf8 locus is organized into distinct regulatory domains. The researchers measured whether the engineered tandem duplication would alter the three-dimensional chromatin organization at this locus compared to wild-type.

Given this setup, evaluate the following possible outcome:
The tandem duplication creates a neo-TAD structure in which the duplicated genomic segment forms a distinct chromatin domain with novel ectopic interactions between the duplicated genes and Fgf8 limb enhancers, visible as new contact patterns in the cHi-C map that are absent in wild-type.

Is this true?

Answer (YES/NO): YES